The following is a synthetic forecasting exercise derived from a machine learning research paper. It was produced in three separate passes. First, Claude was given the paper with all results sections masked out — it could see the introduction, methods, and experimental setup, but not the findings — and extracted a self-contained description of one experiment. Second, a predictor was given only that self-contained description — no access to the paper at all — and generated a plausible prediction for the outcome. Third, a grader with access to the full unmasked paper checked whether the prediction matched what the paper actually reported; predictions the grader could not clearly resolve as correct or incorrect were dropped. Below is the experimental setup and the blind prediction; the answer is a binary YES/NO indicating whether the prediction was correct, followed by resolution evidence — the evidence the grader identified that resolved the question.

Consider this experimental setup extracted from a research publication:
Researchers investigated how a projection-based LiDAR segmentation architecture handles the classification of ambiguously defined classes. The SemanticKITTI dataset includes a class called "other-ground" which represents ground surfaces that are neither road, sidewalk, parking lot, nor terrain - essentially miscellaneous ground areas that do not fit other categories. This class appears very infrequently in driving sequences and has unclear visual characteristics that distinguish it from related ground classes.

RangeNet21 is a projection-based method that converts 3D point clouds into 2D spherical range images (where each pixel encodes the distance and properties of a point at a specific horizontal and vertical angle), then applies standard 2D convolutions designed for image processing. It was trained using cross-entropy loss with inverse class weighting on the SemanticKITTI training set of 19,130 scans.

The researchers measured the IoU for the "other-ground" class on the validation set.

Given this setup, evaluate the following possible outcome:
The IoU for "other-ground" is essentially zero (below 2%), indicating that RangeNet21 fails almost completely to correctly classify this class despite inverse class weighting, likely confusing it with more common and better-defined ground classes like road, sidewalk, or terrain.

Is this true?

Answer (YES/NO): YES